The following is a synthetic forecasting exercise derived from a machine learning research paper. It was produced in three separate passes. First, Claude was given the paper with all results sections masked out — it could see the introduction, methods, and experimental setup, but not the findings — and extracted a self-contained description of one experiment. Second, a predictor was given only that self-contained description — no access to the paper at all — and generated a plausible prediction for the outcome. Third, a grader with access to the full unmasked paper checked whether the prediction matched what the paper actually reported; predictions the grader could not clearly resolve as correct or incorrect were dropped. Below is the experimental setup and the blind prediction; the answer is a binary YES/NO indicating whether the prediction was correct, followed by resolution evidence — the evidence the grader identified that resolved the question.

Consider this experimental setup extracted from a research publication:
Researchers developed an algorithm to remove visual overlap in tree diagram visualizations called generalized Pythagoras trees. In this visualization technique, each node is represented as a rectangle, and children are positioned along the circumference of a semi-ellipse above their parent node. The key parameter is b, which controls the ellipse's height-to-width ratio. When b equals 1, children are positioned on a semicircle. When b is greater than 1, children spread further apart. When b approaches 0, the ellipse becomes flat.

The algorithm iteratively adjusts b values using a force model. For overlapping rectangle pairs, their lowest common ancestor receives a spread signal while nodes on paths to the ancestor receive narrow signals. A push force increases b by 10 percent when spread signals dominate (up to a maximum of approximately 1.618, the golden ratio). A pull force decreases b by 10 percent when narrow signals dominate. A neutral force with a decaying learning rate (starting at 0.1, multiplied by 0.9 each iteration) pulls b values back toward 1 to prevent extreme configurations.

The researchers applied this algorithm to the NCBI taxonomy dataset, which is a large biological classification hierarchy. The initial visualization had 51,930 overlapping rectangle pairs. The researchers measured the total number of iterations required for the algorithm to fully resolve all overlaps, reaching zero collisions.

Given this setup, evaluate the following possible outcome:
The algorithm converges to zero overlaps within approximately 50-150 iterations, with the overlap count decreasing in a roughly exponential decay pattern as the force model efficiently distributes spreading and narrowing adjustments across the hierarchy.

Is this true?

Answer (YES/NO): NO